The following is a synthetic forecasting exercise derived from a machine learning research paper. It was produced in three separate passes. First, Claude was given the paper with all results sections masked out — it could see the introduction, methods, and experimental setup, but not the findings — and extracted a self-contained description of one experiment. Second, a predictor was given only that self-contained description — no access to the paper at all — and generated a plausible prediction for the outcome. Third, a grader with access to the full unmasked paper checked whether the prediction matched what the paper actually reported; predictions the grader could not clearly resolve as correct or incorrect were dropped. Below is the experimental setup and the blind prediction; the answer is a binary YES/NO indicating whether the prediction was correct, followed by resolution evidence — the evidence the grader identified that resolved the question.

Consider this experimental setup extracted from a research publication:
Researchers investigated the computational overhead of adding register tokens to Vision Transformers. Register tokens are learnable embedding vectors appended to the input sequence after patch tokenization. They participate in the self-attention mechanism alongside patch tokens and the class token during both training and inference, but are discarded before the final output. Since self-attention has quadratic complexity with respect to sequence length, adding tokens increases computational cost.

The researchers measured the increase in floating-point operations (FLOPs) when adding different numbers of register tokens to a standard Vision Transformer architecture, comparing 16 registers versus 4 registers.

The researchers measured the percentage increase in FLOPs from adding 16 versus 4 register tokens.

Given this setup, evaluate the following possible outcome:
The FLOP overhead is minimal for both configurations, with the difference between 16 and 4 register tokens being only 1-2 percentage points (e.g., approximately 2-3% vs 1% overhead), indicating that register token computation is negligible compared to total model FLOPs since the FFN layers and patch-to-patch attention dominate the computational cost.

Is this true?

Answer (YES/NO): NO